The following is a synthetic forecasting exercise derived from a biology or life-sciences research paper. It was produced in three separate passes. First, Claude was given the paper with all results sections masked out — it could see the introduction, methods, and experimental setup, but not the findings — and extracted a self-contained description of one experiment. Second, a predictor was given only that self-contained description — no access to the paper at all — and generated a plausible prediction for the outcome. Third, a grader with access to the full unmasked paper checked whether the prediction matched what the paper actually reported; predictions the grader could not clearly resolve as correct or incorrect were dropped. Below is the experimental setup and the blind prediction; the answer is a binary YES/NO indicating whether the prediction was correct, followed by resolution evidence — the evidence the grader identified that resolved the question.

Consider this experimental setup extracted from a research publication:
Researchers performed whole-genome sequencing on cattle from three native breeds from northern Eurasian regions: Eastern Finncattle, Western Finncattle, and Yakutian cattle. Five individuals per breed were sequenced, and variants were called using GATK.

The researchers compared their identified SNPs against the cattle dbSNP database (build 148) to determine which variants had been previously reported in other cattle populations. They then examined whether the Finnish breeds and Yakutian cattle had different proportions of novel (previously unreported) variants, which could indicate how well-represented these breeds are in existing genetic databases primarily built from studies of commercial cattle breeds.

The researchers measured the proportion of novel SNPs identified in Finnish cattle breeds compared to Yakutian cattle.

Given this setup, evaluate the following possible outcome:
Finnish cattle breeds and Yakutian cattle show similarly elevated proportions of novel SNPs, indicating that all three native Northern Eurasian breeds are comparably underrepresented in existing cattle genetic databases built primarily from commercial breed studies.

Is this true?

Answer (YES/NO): NO